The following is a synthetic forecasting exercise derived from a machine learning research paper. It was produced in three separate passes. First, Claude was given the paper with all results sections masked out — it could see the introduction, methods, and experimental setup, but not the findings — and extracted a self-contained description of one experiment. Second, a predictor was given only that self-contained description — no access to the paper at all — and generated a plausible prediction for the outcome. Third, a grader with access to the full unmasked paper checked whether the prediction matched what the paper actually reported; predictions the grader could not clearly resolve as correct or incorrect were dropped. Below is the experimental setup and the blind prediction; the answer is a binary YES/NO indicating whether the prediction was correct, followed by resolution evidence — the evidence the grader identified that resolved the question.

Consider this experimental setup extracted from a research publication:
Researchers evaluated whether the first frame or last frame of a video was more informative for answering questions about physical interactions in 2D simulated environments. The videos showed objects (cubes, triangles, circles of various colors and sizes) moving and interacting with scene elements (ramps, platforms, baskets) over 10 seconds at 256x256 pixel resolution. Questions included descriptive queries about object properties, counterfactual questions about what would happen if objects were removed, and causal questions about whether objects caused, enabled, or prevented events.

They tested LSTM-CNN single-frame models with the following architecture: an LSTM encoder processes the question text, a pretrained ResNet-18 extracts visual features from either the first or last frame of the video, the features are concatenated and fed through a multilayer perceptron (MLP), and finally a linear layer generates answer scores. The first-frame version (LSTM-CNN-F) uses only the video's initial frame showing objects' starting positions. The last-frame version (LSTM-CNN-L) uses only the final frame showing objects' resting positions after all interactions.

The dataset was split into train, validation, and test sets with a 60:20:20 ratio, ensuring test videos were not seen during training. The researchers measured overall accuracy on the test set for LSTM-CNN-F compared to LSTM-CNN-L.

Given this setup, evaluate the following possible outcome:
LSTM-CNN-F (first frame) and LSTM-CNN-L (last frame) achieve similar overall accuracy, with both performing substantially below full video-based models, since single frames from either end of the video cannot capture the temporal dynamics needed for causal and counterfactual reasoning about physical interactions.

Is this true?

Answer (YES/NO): NO